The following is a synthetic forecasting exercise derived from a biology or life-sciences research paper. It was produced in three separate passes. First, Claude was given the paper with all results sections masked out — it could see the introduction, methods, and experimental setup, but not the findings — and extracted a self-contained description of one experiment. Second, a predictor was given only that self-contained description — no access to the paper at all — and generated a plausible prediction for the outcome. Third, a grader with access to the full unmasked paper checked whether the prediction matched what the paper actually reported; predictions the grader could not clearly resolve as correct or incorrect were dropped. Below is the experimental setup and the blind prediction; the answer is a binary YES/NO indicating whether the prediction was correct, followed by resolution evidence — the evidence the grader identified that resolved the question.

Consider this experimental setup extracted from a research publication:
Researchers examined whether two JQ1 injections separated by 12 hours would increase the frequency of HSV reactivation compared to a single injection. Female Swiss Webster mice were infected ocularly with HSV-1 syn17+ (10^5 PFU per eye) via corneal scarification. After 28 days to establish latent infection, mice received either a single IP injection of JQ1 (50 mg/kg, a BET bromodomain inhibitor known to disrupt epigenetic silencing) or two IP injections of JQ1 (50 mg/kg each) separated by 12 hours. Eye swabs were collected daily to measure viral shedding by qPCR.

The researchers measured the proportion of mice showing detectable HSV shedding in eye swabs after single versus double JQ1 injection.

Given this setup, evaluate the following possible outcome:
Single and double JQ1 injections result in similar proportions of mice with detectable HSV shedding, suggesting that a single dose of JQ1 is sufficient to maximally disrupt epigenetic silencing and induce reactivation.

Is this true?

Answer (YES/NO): NO